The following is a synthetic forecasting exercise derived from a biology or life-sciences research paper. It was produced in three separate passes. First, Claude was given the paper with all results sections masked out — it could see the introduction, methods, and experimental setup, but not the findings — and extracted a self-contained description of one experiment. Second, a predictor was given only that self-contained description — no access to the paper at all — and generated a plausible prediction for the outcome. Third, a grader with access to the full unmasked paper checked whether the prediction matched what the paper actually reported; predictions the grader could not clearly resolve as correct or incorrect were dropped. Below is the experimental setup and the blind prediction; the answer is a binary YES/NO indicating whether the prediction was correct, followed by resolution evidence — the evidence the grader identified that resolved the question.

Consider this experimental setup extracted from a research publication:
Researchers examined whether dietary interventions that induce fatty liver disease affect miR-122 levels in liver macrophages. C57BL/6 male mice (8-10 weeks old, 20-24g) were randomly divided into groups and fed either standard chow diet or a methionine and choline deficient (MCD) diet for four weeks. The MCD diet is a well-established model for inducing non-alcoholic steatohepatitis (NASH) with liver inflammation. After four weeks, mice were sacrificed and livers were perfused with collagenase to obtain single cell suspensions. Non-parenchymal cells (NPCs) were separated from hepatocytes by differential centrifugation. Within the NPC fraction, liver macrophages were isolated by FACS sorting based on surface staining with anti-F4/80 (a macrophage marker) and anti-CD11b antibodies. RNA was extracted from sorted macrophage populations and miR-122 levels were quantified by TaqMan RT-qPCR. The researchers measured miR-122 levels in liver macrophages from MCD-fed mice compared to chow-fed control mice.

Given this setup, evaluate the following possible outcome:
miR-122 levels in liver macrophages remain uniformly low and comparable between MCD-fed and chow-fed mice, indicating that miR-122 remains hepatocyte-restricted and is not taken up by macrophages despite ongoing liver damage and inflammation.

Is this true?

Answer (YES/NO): NO